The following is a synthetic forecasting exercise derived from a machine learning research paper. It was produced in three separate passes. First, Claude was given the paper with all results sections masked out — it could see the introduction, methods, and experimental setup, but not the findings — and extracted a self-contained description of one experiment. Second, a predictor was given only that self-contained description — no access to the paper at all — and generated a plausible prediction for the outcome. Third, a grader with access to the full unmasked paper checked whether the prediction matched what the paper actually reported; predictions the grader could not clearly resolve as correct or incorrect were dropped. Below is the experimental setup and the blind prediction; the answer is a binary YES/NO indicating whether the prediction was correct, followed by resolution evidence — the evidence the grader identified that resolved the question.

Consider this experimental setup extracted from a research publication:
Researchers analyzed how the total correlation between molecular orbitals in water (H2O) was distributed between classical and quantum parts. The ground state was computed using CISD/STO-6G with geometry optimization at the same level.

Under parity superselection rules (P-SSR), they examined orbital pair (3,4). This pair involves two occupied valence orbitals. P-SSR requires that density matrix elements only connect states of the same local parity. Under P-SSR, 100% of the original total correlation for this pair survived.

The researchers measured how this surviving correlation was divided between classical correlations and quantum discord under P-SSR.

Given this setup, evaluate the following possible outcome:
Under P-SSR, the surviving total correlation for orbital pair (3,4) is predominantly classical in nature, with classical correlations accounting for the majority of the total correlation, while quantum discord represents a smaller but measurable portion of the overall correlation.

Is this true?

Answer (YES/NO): YES